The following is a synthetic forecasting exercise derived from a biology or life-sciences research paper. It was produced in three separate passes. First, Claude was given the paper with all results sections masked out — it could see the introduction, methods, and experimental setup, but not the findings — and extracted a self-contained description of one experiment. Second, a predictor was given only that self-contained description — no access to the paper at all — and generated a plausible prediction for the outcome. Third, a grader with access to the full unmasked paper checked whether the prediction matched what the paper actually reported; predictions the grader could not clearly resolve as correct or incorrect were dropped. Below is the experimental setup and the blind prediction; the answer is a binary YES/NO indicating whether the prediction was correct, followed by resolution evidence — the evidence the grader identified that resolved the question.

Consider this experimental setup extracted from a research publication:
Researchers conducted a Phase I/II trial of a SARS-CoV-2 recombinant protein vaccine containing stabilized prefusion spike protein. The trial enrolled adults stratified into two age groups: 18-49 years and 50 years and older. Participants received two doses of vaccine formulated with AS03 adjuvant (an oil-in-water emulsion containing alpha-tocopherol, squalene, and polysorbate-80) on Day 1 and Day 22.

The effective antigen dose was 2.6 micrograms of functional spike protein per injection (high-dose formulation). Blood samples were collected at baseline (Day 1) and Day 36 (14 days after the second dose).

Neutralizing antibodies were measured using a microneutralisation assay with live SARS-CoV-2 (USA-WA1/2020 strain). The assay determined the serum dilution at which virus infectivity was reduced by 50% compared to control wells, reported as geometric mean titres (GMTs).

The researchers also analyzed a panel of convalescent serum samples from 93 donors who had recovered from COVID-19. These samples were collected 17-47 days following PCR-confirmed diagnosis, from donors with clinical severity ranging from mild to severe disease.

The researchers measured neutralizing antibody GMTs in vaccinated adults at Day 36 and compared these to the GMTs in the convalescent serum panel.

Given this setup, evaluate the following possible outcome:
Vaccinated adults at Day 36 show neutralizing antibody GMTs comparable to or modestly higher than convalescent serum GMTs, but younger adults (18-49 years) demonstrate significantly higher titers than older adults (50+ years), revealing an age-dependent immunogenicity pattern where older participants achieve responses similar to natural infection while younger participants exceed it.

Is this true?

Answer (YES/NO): NO